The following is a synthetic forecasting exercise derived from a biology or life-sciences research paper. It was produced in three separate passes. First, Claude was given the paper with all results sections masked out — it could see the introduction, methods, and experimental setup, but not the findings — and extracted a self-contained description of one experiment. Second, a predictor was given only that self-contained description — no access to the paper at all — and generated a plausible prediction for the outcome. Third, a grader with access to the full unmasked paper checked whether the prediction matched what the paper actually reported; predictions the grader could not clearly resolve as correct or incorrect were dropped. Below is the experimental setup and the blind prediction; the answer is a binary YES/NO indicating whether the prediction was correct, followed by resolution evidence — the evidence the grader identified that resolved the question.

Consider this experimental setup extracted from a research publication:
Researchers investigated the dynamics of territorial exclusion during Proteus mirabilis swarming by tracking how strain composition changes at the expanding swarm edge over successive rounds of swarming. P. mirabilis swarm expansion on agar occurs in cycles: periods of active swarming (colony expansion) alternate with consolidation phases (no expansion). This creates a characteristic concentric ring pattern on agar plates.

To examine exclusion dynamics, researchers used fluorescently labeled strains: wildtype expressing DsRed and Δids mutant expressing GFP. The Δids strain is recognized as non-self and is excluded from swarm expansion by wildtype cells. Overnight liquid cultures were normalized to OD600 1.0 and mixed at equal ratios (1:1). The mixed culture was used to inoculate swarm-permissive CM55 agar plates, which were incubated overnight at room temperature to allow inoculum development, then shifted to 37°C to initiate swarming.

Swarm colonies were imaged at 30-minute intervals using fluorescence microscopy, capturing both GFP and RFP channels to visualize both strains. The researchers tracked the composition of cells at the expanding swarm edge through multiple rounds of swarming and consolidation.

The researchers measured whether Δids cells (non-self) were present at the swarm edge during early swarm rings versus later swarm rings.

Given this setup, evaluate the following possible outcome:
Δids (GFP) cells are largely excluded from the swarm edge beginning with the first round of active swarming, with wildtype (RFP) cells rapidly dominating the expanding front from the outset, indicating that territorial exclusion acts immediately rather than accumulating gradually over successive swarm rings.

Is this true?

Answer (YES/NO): NO